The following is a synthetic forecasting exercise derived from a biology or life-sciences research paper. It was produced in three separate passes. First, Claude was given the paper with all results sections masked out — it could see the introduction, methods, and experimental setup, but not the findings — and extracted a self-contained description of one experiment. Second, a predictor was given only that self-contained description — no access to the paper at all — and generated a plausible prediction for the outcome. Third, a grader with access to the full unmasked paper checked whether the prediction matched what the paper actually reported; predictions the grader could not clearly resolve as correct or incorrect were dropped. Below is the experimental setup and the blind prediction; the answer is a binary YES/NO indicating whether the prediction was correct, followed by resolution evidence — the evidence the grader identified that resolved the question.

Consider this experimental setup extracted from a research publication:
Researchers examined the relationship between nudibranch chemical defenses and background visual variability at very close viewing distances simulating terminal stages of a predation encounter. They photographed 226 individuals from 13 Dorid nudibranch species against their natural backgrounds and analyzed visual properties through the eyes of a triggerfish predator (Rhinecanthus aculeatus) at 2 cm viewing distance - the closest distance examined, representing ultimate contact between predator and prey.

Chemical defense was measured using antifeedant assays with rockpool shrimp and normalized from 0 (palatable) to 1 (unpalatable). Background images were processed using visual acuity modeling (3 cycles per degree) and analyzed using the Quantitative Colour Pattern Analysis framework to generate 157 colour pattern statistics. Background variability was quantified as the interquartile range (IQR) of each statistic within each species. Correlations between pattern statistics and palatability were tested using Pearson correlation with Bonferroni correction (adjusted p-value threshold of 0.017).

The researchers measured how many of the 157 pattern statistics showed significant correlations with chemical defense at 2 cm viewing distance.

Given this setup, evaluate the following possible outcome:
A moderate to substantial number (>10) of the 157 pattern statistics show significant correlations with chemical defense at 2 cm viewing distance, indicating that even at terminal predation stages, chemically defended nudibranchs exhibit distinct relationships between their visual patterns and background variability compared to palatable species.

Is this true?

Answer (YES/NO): NO